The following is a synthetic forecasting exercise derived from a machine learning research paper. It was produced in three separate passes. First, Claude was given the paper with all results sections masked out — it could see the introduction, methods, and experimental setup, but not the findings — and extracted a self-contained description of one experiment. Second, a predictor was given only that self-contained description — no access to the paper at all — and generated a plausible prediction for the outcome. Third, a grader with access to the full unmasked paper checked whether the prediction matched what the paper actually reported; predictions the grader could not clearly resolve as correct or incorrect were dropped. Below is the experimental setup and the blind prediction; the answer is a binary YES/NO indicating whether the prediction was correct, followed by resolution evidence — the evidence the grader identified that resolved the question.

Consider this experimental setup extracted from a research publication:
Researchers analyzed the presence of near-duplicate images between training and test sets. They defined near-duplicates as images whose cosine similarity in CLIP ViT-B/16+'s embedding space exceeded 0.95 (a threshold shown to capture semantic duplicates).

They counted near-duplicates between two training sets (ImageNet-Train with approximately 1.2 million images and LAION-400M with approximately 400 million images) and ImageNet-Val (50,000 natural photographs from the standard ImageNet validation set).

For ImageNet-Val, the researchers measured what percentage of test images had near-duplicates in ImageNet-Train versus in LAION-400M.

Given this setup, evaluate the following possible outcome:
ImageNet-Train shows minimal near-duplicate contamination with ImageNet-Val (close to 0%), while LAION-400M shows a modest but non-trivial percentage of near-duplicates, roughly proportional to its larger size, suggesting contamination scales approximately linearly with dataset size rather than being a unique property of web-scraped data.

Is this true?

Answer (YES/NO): NO